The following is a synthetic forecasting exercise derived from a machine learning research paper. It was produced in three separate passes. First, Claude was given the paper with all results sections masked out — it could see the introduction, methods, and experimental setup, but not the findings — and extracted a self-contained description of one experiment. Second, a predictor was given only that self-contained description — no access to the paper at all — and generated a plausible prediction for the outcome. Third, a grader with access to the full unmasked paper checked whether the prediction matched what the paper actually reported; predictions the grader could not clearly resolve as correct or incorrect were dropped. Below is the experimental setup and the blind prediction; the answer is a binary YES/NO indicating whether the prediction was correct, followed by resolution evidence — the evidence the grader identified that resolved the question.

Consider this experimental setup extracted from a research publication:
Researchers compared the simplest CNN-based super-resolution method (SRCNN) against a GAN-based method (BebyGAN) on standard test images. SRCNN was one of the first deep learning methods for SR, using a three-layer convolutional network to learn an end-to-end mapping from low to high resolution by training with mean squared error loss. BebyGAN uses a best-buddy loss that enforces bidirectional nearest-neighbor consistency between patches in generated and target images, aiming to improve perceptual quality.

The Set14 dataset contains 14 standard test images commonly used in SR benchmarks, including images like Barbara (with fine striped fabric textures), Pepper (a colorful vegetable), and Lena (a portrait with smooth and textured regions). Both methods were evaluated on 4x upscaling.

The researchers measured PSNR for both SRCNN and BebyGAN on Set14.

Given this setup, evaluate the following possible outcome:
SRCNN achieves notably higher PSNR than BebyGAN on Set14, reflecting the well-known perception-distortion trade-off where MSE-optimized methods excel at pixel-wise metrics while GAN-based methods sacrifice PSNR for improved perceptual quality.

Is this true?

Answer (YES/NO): NO